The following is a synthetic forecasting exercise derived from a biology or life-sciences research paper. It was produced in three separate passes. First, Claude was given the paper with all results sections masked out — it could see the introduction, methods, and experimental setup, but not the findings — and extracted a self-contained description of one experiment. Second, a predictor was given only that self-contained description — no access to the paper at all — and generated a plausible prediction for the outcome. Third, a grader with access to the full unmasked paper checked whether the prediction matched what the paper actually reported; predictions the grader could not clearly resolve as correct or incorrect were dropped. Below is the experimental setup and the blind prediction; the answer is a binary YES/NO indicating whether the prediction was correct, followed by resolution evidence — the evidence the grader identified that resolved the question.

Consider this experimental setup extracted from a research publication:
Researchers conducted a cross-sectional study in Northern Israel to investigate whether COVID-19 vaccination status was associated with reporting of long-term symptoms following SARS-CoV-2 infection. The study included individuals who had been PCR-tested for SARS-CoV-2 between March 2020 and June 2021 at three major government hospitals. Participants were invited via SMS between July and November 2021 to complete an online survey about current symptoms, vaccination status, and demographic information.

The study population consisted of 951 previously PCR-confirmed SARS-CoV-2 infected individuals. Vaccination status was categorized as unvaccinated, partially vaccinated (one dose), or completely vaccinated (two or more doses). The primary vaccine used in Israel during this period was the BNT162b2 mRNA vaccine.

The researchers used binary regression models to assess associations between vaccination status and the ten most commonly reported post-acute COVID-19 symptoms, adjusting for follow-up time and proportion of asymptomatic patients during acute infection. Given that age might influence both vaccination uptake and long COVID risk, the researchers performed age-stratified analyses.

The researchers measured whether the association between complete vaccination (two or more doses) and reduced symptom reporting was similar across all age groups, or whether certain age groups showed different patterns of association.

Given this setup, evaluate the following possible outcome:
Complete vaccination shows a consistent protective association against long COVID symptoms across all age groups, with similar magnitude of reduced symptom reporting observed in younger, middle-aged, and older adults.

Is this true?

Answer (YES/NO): NO